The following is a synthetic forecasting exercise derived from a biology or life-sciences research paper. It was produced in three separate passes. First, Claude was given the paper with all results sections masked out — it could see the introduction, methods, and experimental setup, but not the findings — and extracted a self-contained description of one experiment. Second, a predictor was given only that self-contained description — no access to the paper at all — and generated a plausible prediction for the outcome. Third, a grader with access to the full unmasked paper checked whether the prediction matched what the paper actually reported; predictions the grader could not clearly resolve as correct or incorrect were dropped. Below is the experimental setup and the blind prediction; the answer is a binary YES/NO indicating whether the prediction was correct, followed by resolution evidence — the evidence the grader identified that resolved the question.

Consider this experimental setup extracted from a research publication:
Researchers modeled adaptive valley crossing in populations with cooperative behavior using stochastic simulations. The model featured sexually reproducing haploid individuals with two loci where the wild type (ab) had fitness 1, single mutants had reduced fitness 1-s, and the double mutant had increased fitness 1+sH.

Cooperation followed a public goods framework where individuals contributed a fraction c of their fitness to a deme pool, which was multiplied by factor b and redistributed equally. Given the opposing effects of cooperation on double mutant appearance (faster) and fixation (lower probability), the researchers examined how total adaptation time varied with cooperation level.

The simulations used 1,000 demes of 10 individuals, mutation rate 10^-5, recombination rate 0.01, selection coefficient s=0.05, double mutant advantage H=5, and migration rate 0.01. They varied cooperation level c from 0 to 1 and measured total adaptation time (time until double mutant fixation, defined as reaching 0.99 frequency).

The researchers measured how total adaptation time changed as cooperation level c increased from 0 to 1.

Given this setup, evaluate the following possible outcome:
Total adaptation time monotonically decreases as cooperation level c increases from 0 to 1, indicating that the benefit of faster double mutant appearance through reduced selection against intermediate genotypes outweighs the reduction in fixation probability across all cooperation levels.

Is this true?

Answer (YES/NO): NO